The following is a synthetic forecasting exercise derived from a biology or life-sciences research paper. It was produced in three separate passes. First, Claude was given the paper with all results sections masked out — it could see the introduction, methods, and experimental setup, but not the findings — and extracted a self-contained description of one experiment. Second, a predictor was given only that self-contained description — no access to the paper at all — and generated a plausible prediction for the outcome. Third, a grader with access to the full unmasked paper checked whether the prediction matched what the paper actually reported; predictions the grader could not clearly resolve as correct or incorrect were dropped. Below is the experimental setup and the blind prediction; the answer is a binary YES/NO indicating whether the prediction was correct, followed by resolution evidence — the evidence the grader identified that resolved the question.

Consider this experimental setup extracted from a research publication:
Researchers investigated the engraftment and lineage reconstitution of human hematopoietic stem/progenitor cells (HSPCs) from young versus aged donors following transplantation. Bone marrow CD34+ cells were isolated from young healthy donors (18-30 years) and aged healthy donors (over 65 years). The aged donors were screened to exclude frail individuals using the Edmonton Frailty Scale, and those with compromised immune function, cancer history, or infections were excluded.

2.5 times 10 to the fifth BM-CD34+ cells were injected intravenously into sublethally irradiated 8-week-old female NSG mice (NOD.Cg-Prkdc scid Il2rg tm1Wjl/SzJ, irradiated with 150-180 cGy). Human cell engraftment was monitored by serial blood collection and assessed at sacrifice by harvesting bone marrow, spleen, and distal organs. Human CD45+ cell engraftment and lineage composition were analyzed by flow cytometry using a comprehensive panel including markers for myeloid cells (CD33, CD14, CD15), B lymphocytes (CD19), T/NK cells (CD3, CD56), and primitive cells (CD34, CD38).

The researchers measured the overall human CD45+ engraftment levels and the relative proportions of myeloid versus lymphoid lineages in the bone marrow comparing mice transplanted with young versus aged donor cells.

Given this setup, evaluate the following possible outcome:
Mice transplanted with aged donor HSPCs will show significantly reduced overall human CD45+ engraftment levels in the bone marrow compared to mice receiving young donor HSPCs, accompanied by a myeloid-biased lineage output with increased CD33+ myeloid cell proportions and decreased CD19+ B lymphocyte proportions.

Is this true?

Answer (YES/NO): NO